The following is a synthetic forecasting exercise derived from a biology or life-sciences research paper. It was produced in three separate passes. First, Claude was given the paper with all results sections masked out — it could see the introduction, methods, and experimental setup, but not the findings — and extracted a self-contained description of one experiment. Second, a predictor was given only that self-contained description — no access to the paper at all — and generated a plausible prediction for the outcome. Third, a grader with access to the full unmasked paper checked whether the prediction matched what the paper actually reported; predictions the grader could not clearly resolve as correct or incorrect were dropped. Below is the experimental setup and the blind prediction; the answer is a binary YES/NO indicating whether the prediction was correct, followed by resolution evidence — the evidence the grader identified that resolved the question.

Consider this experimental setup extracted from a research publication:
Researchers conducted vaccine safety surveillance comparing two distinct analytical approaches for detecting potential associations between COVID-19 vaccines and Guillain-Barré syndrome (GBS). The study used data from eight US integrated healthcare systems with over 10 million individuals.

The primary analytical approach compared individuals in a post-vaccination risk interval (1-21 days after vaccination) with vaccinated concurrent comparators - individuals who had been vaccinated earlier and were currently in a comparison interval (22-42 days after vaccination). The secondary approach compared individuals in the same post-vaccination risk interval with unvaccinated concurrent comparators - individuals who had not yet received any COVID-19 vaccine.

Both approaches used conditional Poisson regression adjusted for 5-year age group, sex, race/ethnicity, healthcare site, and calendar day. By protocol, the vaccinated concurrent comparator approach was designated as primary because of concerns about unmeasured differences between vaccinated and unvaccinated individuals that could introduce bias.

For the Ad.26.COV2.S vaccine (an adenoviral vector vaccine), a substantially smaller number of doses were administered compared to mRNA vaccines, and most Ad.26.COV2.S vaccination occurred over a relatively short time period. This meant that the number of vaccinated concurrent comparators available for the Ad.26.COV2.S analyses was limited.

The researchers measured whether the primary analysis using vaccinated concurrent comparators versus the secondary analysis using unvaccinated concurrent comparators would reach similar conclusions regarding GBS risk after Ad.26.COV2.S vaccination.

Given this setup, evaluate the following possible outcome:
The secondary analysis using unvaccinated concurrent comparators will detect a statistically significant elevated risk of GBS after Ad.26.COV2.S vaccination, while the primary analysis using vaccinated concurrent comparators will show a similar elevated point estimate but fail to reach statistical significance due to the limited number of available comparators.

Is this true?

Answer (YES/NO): YES